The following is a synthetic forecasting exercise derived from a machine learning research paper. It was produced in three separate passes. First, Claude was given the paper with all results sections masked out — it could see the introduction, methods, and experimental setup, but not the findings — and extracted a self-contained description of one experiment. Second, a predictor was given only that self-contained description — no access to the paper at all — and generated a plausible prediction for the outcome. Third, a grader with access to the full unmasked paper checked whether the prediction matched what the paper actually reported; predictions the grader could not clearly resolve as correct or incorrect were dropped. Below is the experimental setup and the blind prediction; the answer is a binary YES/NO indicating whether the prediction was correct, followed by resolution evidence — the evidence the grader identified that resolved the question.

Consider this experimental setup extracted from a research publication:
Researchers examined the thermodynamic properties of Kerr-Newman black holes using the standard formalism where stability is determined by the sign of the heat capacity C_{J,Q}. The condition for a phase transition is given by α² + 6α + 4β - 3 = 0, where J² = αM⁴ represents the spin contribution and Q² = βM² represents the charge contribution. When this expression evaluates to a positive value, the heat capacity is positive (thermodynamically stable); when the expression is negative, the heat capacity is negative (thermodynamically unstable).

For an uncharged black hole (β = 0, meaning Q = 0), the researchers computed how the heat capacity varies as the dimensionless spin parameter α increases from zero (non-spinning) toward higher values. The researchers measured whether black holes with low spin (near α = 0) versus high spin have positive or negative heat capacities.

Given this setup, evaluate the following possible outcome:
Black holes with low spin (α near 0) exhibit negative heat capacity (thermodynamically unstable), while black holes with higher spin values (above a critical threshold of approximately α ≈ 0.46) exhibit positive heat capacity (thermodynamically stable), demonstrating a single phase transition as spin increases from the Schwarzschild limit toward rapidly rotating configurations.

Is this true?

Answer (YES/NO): YES